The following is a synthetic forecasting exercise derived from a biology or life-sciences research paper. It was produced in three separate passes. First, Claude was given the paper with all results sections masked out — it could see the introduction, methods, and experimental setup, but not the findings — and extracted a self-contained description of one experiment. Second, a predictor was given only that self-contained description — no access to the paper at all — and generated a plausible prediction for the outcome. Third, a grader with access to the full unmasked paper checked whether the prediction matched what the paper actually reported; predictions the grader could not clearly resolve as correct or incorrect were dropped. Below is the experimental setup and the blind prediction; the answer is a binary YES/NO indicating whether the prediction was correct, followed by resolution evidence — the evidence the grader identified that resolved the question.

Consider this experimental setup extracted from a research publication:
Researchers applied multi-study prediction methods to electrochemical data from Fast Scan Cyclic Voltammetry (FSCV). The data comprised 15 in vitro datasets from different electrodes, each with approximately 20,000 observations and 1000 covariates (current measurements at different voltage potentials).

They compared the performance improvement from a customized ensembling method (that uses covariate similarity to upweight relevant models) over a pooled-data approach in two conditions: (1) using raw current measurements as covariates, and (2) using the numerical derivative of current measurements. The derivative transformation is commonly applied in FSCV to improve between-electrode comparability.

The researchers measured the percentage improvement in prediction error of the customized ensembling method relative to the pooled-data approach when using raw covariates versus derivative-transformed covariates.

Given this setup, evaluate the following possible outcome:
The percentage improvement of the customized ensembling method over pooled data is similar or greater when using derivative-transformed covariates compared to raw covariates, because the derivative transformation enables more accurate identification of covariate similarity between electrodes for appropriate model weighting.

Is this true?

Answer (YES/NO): NO